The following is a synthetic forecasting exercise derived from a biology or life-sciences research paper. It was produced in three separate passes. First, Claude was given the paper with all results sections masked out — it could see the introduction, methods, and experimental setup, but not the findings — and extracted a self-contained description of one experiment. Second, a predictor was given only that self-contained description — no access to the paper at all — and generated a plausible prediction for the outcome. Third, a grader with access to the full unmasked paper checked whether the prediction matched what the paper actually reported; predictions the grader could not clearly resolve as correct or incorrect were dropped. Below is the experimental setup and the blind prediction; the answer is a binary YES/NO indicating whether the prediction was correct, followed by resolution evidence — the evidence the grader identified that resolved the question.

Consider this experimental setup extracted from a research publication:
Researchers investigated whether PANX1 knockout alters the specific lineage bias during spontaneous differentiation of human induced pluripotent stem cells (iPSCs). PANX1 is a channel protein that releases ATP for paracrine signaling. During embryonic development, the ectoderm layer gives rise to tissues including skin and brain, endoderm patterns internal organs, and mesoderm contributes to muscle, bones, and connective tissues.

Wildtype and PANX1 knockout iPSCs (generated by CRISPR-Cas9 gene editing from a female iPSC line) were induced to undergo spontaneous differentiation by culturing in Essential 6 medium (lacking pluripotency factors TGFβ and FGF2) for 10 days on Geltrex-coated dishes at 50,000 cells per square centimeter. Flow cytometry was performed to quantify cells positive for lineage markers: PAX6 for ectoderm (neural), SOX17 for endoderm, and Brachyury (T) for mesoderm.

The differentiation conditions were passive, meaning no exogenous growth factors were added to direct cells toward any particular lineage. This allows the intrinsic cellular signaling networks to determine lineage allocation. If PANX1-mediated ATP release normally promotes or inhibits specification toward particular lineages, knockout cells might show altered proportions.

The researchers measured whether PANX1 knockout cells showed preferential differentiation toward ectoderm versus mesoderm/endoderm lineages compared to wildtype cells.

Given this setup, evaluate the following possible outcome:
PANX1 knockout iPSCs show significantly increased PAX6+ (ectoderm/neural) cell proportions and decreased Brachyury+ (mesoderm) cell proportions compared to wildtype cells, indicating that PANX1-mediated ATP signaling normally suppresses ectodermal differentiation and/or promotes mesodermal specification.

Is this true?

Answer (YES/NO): NO